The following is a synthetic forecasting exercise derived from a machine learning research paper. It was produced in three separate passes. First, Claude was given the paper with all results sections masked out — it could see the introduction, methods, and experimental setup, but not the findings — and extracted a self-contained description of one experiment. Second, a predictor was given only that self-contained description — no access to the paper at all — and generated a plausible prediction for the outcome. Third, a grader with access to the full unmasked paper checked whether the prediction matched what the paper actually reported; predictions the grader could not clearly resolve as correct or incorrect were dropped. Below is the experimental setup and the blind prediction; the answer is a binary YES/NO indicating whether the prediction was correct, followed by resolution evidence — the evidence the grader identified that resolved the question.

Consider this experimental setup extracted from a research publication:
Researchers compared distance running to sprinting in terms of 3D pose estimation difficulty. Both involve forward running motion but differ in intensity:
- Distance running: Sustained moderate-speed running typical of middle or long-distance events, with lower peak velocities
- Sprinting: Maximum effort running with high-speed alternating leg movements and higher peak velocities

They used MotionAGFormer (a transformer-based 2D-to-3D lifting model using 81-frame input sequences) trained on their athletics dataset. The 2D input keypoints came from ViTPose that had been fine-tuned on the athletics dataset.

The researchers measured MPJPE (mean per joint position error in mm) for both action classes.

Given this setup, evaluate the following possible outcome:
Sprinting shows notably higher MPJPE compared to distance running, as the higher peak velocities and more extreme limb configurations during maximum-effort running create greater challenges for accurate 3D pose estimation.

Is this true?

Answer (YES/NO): NO